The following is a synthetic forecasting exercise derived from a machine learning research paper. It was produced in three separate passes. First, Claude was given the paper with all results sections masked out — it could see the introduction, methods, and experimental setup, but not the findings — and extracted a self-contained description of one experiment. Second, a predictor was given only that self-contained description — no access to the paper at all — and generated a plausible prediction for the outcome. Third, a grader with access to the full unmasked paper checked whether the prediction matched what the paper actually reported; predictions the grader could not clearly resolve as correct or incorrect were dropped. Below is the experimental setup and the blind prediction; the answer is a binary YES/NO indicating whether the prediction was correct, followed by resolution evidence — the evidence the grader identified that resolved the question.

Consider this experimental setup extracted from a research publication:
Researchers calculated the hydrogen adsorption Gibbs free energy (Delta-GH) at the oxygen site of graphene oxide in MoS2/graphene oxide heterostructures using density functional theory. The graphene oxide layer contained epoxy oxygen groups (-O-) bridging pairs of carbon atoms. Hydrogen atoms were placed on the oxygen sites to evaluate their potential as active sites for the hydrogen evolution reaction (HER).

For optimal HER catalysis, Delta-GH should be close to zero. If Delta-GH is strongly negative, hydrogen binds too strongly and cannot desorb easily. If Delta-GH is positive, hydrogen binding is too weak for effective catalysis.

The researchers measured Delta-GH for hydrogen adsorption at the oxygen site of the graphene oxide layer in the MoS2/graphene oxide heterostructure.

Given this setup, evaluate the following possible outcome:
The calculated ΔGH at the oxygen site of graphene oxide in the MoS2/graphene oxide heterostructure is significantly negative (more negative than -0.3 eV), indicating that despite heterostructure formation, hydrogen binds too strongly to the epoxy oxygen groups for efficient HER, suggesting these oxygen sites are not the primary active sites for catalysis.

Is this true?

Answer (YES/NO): YES